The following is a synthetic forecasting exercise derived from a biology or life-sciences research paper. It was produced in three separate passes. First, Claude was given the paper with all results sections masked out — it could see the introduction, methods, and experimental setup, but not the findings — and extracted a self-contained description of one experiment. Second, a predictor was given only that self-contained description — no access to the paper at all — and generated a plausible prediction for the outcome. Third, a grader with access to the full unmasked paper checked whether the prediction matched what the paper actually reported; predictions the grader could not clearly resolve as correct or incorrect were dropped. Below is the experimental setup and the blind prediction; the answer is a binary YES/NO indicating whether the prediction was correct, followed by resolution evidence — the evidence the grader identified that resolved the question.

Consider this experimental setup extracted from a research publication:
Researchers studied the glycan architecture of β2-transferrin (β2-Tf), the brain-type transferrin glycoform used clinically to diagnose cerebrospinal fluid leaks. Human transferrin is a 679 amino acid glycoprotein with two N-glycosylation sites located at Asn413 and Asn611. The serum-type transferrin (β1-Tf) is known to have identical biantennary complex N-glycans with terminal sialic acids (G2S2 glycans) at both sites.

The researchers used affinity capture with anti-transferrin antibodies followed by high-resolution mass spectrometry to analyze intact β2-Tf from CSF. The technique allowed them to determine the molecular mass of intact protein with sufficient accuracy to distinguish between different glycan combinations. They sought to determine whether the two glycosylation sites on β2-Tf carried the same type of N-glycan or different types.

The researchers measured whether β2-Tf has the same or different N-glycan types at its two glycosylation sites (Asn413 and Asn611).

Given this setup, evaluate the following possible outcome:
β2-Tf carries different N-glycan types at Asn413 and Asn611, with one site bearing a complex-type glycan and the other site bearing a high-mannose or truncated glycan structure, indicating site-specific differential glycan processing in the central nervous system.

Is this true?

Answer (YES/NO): YES